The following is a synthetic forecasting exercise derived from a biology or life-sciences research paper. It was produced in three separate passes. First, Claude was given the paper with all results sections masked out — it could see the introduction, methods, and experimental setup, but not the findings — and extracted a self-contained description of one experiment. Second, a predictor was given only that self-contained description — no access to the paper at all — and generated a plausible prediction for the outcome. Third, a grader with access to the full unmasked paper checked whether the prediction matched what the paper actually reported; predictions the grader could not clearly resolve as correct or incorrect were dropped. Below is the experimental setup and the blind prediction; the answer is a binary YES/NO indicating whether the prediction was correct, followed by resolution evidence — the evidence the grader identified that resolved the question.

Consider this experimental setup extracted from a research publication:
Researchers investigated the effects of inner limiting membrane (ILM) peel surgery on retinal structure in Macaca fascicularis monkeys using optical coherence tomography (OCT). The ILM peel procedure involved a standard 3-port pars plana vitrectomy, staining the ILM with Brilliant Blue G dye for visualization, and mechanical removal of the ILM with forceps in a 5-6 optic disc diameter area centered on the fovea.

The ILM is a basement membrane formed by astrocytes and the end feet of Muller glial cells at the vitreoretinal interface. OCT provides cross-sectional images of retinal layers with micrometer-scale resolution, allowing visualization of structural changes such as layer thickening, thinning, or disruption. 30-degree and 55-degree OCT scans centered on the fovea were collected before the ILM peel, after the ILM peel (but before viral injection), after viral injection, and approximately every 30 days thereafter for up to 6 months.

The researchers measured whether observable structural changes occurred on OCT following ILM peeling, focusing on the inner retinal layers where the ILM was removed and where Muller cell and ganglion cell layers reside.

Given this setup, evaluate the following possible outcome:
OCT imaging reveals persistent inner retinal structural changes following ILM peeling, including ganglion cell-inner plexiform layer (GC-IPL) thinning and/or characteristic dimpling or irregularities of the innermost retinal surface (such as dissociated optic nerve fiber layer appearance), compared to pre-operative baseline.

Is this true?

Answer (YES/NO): YES